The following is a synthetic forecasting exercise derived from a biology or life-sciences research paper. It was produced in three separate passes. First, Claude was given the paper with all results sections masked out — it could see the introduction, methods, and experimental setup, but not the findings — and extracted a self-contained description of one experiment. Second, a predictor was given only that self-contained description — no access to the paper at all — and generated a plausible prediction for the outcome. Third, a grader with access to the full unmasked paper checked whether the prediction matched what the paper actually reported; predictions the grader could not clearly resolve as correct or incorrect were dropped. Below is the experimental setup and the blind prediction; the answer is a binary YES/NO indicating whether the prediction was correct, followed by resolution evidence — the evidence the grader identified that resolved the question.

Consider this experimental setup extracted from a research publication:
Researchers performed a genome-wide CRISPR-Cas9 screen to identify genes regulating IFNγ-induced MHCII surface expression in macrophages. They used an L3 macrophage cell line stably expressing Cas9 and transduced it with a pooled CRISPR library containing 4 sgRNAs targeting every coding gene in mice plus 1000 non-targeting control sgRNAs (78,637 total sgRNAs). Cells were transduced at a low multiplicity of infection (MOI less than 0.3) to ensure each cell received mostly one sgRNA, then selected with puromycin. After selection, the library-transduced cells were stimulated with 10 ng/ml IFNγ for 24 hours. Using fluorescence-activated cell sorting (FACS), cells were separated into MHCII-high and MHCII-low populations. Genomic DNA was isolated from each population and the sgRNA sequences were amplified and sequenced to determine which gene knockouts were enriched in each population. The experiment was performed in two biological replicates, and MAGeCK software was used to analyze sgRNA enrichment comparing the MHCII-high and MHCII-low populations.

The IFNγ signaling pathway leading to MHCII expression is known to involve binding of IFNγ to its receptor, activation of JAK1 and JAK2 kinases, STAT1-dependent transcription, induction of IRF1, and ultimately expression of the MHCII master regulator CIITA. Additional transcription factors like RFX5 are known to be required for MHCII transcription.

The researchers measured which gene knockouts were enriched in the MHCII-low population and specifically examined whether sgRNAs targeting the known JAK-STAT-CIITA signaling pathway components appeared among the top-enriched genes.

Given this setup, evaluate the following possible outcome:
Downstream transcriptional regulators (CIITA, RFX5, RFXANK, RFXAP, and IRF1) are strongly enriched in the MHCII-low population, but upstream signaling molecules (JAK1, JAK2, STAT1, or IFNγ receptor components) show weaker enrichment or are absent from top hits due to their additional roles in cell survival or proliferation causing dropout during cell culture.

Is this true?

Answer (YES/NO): NO